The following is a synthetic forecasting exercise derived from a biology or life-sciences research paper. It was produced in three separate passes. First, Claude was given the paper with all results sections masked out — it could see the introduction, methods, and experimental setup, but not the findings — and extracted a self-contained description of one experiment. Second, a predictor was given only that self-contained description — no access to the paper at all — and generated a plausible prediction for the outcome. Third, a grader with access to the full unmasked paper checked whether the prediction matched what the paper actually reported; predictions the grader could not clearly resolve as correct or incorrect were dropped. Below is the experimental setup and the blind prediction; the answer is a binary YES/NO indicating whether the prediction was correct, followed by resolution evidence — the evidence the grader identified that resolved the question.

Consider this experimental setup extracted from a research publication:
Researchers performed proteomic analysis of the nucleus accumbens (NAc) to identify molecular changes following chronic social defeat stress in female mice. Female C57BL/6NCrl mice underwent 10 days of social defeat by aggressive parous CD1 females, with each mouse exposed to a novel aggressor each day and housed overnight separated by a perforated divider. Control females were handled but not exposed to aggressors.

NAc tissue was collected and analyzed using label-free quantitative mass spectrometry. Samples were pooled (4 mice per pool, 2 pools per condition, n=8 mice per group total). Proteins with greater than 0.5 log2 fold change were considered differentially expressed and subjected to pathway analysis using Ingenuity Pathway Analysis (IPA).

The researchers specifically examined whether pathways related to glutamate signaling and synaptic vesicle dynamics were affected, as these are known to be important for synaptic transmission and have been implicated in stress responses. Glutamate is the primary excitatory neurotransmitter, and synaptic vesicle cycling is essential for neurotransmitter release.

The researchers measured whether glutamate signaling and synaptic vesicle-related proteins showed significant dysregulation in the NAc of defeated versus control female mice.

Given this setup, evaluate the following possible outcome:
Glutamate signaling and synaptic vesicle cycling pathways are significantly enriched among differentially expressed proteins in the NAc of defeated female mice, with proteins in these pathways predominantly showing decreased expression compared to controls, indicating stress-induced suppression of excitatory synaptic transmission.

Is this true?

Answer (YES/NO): NO